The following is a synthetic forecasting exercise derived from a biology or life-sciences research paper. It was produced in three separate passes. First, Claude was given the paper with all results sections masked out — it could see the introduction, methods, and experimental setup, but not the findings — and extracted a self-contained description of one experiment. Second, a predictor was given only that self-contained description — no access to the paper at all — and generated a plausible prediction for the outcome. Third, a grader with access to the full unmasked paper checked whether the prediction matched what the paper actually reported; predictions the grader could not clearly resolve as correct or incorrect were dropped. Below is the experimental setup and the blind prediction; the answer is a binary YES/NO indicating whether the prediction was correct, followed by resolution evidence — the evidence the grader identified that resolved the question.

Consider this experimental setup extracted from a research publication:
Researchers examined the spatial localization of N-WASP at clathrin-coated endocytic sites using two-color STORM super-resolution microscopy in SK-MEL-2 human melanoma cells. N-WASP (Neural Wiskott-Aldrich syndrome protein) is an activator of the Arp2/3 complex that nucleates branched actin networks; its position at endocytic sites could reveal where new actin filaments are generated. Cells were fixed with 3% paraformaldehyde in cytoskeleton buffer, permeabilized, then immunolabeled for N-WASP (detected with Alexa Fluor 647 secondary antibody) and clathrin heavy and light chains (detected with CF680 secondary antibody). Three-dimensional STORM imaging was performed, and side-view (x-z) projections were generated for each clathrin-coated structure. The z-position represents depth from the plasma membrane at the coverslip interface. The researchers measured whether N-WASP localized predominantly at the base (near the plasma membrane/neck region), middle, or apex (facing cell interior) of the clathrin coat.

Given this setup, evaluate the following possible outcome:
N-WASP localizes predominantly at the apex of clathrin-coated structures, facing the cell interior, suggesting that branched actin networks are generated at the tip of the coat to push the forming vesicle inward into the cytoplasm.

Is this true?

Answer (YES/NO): NO